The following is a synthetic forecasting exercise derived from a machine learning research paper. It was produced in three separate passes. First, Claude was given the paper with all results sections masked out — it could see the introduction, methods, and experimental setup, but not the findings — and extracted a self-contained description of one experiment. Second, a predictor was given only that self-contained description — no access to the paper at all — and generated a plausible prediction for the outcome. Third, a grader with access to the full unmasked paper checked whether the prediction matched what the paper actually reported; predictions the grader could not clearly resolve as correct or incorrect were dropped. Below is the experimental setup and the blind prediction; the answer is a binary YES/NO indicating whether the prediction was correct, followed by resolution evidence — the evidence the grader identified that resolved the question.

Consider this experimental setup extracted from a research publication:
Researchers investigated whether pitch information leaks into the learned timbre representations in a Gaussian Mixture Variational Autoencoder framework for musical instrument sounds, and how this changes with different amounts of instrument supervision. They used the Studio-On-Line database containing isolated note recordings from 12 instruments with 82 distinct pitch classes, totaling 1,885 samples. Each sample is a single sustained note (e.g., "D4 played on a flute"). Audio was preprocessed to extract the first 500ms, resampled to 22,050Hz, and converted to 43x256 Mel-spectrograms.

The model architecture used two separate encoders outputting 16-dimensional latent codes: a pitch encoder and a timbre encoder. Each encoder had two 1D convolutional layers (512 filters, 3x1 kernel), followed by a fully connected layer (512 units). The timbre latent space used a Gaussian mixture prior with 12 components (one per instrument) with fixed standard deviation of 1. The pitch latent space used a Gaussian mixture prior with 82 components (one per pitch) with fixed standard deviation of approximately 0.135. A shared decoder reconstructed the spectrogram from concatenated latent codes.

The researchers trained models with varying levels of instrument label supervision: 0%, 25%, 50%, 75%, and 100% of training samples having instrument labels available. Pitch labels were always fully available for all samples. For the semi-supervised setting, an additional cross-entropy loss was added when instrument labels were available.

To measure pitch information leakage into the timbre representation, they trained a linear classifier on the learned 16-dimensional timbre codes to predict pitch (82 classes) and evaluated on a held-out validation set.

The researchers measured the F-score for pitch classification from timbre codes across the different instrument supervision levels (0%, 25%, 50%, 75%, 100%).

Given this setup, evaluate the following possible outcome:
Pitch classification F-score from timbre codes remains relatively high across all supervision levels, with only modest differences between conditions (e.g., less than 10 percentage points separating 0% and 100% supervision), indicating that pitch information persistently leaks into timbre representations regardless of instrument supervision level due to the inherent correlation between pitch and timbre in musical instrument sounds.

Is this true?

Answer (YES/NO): NO